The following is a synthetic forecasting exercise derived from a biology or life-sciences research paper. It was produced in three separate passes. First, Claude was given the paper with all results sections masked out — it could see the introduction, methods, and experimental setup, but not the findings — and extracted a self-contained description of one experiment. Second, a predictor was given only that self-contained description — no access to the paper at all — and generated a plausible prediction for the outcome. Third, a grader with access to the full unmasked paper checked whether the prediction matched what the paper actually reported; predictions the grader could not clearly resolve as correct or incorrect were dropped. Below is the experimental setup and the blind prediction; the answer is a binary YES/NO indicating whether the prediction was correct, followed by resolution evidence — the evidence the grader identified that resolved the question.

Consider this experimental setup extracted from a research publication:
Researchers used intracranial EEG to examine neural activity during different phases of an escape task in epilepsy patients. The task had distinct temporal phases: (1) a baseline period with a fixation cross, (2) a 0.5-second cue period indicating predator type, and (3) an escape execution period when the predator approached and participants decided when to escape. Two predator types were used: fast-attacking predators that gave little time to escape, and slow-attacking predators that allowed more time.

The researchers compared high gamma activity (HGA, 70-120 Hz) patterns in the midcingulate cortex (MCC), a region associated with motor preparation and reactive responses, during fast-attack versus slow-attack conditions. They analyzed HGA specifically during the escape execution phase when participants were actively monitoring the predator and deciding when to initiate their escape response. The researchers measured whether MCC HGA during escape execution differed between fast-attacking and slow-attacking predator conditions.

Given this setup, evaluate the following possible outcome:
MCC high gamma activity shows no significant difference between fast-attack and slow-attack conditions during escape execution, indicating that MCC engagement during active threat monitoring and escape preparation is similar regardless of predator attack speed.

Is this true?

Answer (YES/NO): NO